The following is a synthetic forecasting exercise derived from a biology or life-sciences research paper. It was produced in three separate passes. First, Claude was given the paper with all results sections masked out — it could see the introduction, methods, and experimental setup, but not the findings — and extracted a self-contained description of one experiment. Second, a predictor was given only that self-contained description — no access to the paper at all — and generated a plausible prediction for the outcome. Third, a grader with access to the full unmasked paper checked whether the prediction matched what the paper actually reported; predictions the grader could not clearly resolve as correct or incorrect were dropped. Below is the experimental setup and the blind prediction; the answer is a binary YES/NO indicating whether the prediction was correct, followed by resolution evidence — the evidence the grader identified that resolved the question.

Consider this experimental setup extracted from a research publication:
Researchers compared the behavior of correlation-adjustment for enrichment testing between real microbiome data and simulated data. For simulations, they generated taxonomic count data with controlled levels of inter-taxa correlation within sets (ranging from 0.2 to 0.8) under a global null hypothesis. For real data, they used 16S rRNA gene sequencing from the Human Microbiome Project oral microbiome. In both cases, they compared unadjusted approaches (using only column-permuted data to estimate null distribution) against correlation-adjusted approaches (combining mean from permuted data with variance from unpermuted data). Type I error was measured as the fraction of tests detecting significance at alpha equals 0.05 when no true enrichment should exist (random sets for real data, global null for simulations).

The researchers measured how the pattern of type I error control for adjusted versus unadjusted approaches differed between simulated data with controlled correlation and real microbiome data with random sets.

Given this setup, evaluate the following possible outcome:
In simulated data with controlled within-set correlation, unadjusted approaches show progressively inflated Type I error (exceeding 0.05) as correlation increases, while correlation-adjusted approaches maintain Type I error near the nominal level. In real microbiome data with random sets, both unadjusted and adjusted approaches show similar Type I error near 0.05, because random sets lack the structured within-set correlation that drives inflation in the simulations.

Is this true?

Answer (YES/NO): NO